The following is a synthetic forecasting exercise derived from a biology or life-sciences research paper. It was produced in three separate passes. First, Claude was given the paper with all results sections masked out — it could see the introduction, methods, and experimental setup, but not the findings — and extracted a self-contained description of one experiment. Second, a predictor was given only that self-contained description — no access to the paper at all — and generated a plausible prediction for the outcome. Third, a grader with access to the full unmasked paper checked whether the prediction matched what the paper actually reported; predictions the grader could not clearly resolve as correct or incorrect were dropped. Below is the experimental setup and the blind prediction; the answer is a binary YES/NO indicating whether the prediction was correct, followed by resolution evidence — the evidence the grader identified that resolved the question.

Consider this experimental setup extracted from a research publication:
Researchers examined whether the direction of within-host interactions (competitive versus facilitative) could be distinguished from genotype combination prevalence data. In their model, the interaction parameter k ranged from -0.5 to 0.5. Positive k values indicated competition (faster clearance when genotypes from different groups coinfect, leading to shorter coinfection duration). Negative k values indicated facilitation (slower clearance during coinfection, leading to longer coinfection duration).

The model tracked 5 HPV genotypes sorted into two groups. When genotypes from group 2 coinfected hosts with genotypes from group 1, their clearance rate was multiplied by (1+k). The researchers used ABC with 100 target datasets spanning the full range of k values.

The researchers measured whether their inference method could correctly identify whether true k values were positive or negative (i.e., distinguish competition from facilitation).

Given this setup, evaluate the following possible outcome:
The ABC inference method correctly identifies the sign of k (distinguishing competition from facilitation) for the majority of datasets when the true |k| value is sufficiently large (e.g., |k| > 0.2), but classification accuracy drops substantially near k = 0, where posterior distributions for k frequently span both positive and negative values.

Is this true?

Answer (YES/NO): YES